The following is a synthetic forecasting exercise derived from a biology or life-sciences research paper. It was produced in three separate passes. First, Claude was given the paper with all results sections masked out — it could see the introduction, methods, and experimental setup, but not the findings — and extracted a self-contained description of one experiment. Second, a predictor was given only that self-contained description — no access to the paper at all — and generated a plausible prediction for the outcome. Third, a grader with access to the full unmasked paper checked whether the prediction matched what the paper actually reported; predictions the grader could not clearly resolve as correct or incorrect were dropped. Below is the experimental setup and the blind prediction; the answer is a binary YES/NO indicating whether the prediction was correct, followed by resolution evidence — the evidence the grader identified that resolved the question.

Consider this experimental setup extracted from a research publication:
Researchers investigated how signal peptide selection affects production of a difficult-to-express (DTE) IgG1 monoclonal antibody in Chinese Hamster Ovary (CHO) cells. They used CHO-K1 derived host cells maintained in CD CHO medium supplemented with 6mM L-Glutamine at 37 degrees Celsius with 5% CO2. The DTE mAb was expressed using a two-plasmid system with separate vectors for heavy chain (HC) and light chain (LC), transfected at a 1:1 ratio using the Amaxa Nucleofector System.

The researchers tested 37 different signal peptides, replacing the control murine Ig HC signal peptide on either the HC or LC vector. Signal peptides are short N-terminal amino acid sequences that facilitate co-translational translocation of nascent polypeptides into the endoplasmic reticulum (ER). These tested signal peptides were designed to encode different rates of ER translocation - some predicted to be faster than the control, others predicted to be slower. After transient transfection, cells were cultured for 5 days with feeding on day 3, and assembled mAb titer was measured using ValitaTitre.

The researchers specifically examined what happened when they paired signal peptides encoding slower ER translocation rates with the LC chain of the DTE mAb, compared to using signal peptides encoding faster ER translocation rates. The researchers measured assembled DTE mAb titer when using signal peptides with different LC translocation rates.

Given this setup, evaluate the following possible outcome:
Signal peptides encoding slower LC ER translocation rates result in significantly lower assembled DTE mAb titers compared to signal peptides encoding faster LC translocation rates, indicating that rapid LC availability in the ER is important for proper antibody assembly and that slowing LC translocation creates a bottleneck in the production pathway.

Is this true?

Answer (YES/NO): NO